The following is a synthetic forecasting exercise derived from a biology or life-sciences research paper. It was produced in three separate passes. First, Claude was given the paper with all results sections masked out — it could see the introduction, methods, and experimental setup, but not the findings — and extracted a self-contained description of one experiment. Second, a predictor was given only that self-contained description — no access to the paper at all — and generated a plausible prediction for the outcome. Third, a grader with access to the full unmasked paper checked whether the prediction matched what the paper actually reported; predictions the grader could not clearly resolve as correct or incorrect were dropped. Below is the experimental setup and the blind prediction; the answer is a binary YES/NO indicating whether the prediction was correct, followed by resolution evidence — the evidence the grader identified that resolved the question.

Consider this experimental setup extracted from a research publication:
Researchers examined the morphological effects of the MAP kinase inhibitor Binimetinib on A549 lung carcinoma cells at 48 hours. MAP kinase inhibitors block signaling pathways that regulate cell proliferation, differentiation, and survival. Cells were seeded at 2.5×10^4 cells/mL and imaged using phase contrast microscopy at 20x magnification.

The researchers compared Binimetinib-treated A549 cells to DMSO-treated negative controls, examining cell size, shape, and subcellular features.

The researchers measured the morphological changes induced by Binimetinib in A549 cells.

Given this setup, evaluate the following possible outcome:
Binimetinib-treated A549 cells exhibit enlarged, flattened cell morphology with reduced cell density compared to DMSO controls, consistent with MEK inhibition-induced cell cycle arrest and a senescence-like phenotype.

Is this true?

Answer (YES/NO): NO